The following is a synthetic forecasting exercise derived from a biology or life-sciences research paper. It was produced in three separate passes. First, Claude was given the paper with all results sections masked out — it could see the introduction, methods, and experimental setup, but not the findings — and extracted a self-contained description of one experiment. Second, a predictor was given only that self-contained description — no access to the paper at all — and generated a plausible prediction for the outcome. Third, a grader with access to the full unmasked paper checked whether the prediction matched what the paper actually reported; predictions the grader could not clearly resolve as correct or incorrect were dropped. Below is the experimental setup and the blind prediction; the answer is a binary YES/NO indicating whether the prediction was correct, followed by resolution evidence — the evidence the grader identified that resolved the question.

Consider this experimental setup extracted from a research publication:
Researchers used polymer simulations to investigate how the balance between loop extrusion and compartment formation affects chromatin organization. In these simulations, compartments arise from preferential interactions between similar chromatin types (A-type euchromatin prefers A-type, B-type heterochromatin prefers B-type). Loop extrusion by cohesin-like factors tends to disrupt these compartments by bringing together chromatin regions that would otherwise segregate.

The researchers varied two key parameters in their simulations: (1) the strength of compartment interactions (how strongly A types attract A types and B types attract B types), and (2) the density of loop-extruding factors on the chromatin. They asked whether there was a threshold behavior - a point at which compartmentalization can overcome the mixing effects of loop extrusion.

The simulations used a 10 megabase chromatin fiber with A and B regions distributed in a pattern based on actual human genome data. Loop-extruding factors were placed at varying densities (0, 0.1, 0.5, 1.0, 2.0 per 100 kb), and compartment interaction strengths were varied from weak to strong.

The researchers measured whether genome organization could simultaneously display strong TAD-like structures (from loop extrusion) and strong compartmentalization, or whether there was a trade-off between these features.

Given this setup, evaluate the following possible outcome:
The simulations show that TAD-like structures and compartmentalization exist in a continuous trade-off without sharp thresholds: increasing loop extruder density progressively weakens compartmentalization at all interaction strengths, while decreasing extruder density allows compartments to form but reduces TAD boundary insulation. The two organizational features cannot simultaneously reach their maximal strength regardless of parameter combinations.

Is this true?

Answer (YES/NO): NO